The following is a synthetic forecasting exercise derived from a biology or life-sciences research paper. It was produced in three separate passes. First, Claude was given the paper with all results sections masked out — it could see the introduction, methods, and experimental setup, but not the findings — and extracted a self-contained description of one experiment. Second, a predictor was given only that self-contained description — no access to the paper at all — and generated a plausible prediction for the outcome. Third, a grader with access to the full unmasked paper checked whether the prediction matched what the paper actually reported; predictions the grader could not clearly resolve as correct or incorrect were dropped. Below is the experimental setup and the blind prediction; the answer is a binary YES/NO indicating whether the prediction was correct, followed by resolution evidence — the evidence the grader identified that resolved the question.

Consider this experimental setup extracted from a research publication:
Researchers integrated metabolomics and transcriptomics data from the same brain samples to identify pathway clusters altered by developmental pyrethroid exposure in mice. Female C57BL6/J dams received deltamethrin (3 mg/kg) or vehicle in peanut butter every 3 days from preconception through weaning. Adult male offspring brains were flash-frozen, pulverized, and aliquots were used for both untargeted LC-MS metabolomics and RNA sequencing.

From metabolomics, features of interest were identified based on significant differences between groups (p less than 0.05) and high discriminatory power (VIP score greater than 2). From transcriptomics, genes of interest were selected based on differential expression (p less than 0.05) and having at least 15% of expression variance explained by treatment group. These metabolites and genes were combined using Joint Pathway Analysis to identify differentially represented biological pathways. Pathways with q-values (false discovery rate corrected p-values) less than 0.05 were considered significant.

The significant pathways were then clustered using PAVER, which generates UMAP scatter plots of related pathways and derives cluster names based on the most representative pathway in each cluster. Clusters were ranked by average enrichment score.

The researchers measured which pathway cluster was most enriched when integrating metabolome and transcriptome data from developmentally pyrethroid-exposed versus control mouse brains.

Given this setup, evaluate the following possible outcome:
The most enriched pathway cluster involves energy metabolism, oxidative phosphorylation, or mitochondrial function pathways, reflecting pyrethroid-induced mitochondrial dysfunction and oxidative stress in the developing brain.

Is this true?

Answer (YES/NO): NO